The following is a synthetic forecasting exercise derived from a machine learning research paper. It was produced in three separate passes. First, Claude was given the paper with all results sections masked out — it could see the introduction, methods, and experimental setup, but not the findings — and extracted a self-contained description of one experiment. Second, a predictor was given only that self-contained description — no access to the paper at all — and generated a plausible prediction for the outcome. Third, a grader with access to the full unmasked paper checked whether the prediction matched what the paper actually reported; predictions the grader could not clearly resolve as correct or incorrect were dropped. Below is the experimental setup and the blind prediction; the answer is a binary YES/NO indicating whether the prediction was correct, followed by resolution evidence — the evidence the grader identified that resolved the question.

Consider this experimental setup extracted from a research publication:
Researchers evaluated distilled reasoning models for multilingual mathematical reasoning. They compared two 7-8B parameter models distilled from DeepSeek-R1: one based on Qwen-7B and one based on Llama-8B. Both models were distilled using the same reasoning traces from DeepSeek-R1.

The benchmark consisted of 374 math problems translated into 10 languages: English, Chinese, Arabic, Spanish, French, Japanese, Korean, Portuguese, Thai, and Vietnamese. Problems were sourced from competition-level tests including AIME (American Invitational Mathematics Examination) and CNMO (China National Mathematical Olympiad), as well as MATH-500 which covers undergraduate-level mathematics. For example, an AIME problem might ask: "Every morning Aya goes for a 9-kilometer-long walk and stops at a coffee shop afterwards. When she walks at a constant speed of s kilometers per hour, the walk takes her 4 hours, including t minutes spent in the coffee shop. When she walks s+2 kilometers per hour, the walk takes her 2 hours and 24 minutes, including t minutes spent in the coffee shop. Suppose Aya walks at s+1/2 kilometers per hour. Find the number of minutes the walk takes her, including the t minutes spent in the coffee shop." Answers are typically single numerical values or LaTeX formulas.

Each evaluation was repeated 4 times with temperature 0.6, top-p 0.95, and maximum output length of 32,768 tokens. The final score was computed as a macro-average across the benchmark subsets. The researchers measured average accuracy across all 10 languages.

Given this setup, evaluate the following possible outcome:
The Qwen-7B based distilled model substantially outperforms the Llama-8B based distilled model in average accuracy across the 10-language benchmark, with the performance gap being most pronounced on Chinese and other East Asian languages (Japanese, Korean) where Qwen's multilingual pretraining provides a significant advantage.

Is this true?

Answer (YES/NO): NO